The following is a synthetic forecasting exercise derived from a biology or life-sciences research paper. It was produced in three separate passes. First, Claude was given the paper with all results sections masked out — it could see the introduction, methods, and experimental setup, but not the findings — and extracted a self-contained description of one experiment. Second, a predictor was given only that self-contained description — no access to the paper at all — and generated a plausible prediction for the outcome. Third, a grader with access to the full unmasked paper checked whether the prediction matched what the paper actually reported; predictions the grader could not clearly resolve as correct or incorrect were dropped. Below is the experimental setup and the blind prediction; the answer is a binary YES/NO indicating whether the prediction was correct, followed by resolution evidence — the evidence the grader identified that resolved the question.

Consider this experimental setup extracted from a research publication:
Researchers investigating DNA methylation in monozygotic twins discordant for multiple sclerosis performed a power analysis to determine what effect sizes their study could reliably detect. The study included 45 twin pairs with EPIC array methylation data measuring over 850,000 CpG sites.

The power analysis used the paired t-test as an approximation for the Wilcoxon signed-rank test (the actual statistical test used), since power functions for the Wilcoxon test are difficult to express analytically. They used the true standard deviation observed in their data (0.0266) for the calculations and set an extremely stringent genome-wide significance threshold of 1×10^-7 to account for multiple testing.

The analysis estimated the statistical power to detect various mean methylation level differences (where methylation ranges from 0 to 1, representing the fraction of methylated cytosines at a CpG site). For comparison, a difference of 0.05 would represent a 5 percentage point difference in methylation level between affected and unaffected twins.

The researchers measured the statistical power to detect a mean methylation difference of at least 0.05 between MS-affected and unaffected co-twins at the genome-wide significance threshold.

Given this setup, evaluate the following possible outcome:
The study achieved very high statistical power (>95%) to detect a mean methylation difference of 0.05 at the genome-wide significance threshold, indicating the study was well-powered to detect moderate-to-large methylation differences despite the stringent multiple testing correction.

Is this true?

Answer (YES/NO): YES